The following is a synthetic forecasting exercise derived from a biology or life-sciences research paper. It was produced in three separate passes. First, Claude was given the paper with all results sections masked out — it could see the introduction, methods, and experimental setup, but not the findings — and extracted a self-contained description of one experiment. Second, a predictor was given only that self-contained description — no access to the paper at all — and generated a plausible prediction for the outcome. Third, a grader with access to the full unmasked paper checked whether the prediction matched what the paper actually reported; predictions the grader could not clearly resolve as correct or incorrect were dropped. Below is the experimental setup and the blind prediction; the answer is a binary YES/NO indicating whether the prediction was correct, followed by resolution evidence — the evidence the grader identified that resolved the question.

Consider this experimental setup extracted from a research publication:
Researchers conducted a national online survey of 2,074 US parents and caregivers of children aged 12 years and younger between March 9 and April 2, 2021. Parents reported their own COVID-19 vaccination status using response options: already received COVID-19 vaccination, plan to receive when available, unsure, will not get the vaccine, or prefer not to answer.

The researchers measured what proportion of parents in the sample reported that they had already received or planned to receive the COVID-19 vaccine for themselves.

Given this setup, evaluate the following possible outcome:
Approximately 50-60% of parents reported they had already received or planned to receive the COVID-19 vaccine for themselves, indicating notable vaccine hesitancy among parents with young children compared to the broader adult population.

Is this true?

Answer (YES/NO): YES